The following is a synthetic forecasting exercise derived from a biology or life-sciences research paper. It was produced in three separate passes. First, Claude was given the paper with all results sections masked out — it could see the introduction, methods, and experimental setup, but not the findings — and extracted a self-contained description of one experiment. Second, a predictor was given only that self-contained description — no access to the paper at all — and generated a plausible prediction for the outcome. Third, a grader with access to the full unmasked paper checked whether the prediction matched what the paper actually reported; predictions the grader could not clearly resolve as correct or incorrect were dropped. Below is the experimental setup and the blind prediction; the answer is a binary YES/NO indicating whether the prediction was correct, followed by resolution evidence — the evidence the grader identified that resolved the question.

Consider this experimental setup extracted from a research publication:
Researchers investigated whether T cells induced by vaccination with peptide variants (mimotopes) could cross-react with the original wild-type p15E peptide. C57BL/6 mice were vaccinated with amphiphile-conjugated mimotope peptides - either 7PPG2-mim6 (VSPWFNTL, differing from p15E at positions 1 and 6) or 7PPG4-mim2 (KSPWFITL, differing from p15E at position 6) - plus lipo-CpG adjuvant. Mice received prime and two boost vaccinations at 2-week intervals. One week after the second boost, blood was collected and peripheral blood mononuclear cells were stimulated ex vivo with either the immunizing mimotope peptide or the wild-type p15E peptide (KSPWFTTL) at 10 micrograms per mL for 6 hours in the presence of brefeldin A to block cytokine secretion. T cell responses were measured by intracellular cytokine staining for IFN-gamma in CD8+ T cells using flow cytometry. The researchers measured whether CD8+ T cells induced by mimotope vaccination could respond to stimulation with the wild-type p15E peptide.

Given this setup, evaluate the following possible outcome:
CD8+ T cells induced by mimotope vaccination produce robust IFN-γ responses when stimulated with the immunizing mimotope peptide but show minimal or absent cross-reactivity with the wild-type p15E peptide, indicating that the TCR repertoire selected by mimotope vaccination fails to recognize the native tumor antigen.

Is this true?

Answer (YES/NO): NO